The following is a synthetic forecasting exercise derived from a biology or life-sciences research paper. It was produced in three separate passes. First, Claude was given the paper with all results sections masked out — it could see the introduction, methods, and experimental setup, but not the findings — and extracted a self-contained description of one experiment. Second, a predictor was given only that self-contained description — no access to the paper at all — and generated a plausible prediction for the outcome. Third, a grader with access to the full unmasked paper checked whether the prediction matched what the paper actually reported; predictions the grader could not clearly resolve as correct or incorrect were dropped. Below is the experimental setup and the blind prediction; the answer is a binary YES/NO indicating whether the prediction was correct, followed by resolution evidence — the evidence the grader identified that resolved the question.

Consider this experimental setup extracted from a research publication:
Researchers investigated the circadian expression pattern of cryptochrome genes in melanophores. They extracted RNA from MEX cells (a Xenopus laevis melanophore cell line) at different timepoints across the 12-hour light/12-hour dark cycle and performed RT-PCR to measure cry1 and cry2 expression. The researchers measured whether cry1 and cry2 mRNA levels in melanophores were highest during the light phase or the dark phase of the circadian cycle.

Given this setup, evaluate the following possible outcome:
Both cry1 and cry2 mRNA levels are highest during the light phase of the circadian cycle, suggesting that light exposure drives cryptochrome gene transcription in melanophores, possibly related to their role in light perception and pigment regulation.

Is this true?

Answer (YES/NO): NO